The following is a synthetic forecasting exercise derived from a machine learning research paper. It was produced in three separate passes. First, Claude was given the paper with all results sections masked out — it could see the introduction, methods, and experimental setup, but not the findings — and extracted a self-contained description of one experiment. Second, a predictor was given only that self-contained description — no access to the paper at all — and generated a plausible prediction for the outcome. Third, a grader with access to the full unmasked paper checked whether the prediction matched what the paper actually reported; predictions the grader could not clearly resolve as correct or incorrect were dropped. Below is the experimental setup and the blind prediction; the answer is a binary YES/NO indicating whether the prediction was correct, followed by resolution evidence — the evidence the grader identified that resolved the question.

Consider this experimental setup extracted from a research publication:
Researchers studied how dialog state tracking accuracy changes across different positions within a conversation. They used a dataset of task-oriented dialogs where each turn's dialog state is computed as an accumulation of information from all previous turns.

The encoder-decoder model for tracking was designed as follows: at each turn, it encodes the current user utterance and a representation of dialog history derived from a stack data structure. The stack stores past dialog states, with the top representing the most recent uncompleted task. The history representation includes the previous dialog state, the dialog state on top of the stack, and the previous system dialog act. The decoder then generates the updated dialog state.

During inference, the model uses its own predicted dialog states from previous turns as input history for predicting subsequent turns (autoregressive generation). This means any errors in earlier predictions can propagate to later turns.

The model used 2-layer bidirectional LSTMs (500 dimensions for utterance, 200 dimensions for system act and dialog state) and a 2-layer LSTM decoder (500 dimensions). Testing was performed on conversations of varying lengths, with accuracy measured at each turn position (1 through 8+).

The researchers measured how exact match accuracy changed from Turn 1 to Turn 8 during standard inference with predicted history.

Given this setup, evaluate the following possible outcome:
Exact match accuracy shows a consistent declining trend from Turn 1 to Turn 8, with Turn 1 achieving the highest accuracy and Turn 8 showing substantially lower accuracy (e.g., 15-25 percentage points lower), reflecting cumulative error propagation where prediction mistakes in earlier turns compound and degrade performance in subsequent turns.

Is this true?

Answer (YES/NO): NO